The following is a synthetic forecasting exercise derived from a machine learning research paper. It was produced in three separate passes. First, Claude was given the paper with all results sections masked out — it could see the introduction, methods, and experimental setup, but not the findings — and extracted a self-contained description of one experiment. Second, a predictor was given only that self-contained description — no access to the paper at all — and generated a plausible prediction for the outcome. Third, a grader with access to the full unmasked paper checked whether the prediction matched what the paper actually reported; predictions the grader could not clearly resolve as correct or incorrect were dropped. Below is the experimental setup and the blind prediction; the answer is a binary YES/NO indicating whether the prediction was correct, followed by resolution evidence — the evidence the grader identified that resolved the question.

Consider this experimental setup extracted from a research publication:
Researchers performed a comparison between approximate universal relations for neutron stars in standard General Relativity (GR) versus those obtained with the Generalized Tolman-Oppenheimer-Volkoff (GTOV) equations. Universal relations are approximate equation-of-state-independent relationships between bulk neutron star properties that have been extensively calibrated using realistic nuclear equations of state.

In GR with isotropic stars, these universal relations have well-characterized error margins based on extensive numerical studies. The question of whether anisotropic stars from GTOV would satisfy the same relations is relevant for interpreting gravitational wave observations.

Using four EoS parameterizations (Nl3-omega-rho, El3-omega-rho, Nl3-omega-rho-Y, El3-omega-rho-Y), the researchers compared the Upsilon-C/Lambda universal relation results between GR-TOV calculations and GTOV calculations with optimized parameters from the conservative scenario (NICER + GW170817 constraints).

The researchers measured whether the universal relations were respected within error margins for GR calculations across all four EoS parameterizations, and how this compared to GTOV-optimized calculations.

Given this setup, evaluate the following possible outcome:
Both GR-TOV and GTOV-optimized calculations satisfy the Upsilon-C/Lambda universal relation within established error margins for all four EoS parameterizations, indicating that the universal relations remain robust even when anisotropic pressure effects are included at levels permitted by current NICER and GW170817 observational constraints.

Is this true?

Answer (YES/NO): NO